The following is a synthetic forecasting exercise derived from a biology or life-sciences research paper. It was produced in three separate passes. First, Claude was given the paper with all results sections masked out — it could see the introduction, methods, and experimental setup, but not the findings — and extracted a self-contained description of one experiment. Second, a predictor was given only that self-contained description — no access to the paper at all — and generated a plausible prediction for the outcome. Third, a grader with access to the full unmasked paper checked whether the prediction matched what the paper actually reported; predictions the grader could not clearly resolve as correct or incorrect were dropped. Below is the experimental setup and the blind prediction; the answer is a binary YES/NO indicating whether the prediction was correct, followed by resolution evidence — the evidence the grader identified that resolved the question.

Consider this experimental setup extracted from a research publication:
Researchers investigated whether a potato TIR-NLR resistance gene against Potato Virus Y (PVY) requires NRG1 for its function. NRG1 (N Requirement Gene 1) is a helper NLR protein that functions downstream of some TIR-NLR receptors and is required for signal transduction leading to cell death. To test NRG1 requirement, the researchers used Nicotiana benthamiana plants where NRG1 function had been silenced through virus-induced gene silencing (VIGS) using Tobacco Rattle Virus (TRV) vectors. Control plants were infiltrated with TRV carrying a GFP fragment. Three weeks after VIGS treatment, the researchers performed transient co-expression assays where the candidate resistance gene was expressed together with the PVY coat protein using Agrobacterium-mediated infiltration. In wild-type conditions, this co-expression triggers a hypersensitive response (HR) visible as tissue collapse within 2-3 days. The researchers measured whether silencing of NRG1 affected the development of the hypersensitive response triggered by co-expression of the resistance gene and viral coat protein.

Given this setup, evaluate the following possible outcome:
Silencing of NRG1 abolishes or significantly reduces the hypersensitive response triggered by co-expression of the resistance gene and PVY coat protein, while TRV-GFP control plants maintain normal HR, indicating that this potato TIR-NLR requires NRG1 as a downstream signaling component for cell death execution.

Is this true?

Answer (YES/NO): YES